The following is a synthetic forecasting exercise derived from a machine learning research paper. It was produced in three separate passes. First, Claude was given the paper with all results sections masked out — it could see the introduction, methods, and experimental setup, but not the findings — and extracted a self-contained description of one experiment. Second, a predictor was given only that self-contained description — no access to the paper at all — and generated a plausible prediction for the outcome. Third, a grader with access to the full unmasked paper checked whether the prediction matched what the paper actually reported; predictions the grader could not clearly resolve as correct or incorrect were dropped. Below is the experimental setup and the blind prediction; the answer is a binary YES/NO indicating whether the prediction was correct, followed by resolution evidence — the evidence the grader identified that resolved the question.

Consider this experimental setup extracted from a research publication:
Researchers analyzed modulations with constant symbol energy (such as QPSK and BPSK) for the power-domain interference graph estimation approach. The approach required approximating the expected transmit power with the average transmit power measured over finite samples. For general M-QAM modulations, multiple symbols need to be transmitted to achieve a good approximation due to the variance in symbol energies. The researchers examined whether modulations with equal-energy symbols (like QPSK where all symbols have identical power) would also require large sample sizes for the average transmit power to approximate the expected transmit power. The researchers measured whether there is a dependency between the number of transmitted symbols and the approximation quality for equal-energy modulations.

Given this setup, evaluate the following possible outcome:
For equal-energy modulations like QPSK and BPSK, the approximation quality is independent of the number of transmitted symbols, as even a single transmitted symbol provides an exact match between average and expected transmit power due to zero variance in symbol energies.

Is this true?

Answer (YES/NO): YES